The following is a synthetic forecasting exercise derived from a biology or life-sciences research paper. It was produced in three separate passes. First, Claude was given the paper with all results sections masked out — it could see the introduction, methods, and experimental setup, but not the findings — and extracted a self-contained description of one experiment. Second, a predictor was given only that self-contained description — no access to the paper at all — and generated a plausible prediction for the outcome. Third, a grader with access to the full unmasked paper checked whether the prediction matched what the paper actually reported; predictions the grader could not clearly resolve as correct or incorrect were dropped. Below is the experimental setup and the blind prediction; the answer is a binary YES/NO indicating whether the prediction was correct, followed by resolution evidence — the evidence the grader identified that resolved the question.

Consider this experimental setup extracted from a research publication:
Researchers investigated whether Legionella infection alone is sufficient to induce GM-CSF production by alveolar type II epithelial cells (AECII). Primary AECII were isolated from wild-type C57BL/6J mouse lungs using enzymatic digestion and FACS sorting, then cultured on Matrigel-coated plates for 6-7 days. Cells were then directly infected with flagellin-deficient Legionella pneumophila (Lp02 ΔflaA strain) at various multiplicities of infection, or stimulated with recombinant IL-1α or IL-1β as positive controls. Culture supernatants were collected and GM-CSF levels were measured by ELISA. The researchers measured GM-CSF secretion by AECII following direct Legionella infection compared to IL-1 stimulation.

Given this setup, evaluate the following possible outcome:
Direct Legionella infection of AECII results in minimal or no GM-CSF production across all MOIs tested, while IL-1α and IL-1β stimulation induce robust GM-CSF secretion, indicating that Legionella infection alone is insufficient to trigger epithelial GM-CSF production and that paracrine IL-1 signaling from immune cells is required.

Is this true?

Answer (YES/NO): YES